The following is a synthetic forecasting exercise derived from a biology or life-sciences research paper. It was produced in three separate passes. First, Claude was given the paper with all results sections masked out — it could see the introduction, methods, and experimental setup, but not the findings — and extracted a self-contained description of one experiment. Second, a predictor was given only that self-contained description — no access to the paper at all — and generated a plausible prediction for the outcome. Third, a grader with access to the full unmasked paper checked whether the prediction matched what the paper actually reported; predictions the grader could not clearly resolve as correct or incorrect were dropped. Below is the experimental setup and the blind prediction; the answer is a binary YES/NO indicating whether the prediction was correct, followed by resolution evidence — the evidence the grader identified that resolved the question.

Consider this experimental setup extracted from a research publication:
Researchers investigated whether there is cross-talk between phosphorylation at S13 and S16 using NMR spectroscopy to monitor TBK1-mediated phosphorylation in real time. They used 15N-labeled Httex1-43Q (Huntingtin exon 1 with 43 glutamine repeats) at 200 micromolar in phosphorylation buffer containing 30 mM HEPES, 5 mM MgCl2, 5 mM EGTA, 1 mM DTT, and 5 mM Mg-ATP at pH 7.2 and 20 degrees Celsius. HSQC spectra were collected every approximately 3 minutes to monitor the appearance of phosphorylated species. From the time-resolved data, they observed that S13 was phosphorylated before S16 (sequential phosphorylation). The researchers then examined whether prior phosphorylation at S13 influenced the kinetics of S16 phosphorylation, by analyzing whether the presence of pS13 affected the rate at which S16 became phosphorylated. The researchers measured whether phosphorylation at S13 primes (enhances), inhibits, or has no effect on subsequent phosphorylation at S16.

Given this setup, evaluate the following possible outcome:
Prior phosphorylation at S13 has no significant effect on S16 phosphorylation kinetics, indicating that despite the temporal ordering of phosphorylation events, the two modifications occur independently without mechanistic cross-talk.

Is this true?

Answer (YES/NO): NO